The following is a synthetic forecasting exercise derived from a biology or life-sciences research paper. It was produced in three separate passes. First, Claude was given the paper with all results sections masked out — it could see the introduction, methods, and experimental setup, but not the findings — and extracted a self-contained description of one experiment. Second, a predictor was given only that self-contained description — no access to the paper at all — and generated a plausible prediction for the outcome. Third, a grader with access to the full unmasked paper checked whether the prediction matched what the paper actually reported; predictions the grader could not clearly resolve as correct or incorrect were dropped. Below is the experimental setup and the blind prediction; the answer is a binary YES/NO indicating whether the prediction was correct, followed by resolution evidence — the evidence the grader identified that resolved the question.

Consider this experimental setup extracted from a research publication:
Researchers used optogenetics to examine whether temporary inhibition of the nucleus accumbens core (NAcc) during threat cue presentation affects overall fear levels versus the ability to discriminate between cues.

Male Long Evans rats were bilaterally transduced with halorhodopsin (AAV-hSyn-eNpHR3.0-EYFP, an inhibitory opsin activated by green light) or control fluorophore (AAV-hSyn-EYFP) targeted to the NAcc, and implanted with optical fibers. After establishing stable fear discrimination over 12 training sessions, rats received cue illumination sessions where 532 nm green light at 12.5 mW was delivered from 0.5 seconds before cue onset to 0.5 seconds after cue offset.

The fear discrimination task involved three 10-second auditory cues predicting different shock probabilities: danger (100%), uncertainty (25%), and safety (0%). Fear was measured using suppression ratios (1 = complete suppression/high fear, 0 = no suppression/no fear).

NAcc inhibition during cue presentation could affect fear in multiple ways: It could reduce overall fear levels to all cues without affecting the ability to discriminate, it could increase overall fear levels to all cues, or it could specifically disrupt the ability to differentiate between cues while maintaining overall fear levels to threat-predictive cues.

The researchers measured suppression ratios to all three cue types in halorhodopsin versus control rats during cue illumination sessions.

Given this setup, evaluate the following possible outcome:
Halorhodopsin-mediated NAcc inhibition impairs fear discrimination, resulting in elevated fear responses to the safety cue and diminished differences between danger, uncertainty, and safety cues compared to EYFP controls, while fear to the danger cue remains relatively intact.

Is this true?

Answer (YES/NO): NO